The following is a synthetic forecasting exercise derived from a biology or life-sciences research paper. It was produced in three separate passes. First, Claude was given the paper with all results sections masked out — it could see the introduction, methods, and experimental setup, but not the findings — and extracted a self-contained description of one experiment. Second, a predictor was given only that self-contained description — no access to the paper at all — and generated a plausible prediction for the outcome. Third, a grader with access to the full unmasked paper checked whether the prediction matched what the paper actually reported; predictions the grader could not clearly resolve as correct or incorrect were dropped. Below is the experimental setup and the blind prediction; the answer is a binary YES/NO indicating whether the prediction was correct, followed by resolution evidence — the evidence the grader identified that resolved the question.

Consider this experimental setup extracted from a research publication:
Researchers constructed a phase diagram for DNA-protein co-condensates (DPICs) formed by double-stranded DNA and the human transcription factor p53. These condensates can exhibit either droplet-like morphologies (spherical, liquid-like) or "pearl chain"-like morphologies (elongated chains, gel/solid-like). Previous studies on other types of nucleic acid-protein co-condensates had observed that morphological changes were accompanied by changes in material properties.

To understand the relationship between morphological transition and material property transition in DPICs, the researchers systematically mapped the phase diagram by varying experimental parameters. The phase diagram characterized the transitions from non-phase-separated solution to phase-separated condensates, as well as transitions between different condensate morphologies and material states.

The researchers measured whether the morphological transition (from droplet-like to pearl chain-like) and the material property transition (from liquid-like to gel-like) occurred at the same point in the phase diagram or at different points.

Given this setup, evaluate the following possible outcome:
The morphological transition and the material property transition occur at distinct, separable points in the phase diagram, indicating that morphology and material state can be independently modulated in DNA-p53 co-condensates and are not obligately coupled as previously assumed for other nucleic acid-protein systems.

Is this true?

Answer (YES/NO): YES